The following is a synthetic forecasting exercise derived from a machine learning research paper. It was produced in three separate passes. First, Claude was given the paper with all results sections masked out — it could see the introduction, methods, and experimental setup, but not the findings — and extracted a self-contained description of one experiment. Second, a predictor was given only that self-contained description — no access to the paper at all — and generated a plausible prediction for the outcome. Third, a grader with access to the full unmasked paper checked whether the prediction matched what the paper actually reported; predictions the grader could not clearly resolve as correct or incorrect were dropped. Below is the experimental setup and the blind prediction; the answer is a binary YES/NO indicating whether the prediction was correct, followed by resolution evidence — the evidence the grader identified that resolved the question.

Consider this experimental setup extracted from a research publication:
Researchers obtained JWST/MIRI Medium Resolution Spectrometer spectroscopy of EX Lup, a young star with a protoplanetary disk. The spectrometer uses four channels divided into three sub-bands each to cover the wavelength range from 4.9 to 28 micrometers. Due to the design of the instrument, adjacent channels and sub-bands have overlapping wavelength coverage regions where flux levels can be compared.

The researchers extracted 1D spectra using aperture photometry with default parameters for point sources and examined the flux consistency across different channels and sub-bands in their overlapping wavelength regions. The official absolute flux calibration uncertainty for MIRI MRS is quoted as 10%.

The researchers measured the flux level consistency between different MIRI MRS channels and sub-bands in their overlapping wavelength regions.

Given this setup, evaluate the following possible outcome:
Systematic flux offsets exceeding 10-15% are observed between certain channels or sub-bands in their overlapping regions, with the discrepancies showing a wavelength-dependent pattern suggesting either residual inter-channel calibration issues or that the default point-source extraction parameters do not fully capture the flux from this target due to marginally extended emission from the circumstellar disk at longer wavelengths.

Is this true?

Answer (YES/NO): NO